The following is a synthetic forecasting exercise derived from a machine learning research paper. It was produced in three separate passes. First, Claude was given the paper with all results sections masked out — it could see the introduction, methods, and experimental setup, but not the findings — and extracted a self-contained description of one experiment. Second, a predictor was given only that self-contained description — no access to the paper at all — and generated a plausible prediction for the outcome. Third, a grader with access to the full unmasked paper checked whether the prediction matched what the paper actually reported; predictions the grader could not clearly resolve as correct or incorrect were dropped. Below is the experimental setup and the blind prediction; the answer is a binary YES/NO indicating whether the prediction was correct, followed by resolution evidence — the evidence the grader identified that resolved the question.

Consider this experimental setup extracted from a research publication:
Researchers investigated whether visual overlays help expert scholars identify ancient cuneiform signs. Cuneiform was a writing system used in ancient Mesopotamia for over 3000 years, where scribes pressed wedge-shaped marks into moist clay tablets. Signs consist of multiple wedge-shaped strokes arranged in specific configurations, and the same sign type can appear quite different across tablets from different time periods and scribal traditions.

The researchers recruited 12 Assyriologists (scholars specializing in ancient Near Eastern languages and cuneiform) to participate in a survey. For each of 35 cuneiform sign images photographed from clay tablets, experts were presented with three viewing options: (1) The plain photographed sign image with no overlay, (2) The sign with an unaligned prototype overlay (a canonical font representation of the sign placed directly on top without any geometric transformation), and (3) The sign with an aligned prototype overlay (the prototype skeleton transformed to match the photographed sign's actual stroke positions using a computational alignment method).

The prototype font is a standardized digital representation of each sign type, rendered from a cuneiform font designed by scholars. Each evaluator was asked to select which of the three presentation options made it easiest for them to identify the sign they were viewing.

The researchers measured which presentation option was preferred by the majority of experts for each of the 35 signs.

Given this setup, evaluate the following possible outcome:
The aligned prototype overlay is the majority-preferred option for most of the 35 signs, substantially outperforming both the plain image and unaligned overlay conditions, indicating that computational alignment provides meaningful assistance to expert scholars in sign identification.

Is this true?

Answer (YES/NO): YES